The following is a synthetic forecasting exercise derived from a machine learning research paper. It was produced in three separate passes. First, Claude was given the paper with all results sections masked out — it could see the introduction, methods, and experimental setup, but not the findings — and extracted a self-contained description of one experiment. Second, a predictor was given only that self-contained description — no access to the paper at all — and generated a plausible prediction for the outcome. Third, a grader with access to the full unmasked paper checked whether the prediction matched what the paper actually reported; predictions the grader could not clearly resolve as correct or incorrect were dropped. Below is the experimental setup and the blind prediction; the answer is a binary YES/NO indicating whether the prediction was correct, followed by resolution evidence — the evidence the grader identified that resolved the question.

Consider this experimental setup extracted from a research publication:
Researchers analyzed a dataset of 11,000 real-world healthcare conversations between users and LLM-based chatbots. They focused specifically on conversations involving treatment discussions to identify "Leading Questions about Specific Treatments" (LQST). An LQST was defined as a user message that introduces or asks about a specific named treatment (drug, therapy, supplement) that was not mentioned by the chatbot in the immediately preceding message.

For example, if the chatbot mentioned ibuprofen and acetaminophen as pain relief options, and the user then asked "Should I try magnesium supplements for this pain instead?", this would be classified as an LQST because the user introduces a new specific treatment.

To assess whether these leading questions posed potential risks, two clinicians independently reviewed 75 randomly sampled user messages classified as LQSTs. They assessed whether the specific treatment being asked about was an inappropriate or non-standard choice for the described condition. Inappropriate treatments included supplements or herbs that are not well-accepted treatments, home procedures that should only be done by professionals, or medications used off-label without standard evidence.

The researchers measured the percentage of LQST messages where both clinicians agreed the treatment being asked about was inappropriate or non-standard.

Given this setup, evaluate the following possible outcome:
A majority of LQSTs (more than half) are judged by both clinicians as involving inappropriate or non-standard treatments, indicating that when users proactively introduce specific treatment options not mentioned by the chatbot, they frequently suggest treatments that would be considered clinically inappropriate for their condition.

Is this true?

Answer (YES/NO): NO